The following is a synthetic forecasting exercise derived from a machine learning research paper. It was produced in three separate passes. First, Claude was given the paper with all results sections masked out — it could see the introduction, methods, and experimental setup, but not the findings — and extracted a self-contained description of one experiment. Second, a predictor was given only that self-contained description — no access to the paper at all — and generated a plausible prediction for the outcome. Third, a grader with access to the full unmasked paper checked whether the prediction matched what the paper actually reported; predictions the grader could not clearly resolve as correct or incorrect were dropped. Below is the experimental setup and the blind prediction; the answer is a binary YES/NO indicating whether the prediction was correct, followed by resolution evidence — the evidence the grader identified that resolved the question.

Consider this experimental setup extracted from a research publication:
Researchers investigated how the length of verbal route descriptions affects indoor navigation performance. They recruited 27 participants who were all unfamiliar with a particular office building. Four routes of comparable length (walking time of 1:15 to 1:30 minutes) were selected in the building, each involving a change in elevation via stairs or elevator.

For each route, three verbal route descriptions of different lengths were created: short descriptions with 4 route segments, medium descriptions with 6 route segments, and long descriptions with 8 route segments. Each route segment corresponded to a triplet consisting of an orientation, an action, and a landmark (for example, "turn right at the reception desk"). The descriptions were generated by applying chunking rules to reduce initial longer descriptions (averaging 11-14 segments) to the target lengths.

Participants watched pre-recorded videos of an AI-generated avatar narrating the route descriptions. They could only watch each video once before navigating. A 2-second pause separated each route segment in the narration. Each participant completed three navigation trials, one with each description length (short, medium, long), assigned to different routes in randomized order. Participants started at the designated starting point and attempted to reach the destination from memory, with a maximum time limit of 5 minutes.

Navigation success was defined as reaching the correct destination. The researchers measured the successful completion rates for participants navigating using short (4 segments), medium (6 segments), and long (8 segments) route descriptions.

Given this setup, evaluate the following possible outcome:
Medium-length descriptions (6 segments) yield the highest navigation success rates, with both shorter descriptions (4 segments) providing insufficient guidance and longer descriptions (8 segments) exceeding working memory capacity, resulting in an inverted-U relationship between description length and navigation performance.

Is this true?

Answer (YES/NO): NO